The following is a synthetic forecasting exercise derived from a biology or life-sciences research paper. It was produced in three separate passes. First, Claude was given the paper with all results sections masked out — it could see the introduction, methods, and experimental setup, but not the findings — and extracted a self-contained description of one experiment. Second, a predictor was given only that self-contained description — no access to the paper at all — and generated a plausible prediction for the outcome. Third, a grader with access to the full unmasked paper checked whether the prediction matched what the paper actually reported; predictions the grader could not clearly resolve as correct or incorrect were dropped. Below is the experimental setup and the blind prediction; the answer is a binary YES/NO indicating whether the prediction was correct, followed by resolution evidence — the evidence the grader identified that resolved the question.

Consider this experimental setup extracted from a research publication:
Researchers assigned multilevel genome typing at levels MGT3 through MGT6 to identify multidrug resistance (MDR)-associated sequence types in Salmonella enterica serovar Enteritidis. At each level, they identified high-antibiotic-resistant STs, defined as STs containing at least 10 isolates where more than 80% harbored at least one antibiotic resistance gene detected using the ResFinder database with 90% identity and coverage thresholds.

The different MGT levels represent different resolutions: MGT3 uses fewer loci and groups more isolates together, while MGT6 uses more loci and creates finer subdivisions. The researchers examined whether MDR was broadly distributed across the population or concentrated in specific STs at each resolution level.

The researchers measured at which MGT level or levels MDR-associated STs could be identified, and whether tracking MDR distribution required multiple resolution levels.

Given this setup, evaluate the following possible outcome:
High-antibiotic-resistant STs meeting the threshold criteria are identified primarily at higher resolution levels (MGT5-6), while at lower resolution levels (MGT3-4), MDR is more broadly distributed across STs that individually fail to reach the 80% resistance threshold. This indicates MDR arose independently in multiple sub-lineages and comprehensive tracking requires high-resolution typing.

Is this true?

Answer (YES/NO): NO